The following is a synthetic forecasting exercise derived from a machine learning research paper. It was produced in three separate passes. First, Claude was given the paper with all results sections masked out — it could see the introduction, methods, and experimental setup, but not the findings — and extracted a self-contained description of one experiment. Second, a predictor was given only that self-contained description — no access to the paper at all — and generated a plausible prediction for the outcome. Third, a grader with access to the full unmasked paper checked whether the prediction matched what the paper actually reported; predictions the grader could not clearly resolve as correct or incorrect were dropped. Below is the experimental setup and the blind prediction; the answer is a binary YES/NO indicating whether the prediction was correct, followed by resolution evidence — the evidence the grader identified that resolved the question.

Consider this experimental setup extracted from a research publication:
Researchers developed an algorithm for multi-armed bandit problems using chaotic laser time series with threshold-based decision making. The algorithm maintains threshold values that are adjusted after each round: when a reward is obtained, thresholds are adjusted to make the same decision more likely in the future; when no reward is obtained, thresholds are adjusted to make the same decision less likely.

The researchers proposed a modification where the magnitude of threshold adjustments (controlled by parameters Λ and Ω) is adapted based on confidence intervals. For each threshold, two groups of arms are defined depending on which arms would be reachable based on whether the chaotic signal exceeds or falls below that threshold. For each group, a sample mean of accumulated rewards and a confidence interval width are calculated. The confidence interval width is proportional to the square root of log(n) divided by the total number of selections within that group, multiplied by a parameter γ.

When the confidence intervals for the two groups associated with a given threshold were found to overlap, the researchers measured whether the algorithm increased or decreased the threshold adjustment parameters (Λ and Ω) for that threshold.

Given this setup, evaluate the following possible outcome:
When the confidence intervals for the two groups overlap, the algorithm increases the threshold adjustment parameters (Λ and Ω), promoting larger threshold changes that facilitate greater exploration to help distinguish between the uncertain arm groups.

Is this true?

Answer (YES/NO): NO